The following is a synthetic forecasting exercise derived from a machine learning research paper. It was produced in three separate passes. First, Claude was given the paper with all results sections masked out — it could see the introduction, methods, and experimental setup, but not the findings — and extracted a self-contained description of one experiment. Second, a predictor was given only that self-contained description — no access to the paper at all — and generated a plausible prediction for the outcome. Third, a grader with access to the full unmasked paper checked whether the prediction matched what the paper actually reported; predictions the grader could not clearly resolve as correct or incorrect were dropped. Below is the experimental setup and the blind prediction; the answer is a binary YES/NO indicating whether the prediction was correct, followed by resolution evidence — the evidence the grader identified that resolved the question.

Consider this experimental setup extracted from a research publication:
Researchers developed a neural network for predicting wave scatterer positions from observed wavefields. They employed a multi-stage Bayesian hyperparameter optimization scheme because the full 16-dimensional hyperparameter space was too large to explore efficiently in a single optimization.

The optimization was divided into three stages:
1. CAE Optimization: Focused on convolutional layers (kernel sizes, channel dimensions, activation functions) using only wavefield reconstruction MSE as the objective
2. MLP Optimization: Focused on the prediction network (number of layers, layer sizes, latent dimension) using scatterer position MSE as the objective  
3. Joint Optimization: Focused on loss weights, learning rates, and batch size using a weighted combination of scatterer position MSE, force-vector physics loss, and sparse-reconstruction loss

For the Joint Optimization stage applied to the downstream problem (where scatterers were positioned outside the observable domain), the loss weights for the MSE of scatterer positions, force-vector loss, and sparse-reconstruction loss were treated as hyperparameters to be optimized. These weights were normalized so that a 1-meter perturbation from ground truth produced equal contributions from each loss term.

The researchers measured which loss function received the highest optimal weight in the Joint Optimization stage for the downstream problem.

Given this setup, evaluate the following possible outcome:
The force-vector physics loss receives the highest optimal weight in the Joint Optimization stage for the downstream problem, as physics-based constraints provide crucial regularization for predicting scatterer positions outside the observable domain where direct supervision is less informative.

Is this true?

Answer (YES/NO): NO